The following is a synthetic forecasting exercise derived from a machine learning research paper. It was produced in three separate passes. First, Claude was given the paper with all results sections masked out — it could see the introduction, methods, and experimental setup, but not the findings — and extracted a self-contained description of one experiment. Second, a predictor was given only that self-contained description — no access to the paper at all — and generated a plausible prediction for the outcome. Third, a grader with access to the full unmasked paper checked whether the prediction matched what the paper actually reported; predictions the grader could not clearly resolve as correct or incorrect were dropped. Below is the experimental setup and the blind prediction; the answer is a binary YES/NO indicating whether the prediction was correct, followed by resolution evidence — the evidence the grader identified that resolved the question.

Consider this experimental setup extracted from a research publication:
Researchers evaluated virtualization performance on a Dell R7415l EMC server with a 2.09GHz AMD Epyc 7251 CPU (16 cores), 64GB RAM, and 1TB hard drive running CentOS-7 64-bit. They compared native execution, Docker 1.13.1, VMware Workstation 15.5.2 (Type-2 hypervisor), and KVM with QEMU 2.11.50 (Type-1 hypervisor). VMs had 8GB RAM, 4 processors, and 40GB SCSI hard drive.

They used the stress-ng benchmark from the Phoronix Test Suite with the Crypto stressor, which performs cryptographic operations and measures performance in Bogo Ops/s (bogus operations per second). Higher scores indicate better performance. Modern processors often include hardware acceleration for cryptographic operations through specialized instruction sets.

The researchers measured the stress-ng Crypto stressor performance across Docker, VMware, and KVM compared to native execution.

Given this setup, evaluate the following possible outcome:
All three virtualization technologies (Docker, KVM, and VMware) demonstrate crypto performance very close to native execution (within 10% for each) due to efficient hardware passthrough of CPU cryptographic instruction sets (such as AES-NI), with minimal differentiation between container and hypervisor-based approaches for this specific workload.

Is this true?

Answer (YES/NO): NO